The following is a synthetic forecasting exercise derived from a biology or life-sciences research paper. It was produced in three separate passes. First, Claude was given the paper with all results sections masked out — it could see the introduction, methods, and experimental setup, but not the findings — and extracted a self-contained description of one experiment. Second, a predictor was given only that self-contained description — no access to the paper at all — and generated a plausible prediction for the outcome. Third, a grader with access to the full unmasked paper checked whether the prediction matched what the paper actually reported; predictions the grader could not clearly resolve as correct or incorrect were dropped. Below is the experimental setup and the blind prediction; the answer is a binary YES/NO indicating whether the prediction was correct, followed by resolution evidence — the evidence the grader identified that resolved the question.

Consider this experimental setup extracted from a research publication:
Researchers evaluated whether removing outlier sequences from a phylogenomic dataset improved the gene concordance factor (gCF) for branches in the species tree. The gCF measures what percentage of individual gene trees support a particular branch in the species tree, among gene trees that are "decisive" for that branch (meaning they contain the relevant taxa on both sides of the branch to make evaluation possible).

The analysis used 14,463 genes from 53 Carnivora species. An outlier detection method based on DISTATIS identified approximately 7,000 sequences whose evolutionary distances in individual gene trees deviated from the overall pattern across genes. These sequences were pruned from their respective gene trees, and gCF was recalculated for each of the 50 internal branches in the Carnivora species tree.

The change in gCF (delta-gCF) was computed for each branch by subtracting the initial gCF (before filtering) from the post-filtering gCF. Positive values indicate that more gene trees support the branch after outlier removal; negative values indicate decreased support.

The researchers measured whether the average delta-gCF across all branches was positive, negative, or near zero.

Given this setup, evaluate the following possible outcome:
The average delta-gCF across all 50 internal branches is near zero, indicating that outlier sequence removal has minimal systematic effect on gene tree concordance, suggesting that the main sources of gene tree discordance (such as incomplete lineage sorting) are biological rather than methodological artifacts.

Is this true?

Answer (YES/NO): NO